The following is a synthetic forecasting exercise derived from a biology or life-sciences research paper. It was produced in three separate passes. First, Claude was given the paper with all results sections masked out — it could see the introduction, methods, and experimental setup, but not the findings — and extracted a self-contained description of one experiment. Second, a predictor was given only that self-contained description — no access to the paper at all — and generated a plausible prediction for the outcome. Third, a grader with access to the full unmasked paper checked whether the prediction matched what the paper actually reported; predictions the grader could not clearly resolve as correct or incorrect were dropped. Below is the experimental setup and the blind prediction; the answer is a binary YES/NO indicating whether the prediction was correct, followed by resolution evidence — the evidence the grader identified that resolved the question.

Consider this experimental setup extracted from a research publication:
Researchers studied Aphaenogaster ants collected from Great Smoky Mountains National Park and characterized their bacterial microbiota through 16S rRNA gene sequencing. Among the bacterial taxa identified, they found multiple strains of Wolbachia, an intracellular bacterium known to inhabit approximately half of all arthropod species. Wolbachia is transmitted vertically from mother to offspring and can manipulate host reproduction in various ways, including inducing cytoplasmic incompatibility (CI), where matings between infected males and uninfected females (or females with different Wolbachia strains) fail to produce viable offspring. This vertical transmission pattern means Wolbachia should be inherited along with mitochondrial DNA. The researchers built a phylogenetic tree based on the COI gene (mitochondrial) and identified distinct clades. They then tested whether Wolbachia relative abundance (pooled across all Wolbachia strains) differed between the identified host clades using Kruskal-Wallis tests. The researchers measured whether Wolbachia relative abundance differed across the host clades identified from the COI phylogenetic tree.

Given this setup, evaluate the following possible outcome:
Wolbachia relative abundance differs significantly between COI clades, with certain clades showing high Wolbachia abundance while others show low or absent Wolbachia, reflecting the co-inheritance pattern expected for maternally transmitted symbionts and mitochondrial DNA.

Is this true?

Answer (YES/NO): YES